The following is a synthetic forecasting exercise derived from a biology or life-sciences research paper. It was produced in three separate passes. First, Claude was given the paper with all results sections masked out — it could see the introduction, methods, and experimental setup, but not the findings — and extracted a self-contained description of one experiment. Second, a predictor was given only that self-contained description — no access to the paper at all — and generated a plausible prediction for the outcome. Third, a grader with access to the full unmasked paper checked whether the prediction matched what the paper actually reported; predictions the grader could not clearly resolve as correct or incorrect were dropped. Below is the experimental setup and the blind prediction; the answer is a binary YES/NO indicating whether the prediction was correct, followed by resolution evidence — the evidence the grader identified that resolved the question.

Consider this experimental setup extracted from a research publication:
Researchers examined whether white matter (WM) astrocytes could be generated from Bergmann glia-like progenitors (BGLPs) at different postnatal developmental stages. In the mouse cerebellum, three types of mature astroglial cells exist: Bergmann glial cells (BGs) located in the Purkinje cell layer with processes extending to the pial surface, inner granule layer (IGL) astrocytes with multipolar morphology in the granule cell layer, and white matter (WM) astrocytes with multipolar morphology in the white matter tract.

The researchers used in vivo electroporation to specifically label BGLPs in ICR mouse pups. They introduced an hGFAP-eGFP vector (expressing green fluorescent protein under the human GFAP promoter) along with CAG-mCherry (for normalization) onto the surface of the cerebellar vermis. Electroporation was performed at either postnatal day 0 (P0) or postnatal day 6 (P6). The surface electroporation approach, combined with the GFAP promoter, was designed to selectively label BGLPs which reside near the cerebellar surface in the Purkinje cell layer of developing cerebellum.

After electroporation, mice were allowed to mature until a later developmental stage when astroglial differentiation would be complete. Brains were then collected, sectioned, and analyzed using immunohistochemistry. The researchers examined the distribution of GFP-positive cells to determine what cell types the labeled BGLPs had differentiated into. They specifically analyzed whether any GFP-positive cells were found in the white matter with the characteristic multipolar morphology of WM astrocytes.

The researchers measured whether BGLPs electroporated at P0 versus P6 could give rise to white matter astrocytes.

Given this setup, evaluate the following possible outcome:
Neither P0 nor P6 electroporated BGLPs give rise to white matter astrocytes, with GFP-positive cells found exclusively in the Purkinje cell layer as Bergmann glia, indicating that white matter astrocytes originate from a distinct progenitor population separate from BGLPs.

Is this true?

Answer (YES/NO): NO